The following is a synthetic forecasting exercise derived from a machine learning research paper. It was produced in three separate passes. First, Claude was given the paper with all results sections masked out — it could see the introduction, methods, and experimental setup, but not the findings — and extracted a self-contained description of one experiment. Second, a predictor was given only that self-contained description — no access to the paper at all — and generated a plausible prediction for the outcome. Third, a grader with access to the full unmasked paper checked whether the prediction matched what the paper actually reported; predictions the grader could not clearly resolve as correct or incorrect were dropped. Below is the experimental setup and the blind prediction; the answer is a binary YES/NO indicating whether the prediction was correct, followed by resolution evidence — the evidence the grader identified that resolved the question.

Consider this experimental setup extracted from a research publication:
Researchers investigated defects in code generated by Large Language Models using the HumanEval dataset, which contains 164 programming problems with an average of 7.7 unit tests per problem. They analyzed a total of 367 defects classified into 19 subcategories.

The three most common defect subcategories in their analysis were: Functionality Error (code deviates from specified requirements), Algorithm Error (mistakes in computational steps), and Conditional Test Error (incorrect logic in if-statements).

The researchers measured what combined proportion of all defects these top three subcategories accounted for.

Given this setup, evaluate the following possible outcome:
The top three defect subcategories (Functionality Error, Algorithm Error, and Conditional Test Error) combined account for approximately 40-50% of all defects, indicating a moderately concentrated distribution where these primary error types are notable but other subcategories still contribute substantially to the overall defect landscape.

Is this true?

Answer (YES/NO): NO